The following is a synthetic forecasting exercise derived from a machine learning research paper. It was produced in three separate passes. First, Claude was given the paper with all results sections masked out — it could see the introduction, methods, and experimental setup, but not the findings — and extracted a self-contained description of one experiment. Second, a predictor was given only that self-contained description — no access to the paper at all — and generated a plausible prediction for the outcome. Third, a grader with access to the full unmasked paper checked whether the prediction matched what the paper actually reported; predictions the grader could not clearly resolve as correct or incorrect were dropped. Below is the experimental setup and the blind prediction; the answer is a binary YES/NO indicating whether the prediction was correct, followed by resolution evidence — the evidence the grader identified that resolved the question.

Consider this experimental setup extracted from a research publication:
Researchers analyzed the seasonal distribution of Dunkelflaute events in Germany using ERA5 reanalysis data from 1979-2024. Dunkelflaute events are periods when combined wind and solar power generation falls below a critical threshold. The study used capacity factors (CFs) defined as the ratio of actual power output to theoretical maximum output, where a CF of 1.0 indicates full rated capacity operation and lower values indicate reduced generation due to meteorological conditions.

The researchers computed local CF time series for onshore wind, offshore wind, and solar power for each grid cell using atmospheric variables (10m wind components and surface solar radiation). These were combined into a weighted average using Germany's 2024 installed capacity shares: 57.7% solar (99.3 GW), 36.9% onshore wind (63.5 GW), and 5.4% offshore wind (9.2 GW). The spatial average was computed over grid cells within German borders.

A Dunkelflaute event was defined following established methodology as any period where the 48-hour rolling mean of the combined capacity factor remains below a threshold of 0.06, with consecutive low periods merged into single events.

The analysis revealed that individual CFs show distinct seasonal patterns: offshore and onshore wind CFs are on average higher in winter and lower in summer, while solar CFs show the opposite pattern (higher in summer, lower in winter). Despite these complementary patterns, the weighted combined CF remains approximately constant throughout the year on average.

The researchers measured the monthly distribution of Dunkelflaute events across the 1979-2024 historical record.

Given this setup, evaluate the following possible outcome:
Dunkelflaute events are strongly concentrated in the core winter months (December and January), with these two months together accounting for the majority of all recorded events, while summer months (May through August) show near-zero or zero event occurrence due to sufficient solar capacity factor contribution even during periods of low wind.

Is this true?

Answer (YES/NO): NO